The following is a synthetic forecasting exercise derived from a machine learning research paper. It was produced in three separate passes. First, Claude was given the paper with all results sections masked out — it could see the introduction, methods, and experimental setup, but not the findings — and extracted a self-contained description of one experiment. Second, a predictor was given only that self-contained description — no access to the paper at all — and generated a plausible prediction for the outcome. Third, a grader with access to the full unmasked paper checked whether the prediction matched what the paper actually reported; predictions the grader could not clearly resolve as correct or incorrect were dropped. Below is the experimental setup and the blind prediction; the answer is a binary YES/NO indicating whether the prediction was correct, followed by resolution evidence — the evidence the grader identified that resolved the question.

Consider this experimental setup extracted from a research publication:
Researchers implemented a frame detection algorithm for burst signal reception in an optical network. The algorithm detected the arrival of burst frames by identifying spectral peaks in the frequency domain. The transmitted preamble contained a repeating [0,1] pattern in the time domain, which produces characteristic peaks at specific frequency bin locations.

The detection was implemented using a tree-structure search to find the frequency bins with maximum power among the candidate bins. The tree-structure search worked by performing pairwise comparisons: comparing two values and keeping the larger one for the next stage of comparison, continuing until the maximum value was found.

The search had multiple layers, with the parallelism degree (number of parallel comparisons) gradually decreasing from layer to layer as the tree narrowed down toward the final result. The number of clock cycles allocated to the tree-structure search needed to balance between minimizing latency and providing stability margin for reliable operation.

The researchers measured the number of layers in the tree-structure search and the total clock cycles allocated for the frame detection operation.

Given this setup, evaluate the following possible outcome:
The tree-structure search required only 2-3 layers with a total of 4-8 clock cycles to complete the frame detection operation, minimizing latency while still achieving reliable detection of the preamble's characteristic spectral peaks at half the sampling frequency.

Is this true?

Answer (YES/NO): NO